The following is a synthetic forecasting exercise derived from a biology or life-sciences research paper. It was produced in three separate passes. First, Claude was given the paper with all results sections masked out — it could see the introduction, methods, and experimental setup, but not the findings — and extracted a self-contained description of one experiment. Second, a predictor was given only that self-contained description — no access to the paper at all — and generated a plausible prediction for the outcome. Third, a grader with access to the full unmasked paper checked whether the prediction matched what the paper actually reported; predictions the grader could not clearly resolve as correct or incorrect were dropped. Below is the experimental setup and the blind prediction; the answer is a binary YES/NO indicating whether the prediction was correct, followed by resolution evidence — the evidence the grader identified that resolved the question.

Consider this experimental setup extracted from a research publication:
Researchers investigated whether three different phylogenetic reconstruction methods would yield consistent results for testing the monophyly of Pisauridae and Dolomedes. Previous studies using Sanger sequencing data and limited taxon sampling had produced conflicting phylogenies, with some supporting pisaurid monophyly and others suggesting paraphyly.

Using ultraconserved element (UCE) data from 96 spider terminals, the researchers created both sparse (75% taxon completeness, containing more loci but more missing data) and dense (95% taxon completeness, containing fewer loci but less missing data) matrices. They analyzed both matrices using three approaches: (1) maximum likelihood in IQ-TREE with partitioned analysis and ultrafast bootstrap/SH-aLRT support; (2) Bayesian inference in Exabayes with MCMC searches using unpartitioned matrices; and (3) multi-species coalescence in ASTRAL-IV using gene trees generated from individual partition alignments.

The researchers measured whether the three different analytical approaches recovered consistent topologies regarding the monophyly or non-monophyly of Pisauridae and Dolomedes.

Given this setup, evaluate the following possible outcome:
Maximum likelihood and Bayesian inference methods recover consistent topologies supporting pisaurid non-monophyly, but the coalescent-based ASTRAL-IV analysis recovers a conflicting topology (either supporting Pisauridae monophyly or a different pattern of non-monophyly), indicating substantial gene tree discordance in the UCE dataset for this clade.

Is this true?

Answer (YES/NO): NO